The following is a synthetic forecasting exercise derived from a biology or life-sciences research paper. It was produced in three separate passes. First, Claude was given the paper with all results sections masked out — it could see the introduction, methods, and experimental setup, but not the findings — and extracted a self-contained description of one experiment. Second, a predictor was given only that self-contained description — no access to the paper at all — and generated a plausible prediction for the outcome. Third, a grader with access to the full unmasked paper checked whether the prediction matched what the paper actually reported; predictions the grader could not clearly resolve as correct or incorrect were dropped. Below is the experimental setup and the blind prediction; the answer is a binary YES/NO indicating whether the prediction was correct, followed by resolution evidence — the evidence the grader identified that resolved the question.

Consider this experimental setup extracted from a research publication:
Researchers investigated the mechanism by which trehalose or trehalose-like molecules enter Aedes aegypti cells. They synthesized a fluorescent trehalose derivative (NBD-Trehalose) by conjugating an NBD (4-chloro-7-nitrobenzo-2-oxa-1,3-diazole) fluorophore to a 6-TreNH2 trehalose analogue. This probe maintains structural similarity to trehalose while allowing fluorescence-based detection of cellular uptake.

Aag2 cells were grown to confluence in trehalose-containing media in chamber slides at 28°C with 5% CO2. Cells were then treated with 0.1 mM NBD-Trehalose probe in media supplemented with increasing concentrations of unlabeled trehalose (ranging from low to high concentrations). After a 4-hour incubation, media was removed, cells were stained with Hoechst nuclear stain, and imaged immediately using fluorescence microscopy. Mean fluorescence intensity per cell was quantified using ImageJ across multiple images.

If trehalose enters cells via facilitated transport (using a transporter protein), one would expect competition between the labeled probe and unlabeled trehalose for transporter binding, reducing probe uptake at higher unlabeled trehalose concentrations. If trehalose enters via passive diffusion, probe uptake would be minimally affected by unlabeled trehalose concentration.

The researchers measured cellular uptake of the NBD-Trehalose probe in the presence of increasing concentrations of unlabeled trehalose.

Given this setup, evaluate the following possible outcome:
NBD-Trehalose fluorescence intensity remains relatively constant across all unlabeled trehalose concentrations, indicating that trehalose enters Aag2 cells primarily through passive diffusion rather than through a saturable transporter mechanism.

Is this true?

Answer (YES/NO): NO